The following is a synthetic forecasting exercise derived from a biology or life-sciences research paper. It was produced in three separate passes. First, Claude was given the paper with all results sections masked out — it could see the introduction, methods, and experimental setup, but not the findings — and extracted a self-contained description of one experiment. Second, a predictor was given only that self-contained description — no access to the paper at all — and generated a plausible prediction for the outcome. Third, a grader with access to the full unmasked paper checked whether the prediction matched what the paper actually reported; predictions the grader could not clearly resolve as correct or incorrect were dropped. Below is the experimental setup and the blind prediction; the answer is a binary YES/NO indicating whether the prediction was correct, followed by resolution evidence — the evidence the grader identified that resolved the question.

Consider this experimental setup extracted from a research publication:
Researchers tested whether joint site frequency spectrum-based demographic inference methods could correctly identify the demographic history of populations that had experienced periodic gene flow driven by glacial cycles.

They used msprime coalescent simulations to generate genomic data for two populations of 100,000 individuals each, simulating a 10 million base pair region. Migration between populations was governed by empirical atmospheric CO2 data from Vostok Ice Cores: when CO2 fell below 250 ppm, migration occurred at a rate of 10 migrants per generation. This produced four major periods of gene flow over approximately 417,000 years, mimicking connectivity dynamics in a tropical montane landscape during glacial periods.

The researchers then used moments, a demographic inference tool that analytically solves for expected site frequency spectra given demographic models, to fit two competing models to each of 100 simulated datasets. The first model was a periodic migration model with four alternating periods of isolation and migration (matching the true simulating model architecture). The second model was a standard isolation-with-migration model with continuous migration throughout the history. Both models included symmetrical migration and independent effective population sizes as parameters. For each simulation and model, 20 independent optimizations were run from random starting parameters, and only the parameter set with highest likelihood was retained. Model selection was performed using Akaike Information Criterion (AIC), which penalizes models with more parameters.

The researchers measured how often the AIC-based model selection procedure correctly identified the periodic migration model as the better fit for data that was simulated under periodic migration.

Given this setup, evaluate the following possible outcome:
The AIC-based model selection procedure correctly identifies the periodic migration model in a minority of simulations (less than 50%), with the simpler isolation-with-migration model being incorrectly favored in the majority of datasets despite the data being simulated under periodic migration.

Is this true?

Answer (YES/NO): NO